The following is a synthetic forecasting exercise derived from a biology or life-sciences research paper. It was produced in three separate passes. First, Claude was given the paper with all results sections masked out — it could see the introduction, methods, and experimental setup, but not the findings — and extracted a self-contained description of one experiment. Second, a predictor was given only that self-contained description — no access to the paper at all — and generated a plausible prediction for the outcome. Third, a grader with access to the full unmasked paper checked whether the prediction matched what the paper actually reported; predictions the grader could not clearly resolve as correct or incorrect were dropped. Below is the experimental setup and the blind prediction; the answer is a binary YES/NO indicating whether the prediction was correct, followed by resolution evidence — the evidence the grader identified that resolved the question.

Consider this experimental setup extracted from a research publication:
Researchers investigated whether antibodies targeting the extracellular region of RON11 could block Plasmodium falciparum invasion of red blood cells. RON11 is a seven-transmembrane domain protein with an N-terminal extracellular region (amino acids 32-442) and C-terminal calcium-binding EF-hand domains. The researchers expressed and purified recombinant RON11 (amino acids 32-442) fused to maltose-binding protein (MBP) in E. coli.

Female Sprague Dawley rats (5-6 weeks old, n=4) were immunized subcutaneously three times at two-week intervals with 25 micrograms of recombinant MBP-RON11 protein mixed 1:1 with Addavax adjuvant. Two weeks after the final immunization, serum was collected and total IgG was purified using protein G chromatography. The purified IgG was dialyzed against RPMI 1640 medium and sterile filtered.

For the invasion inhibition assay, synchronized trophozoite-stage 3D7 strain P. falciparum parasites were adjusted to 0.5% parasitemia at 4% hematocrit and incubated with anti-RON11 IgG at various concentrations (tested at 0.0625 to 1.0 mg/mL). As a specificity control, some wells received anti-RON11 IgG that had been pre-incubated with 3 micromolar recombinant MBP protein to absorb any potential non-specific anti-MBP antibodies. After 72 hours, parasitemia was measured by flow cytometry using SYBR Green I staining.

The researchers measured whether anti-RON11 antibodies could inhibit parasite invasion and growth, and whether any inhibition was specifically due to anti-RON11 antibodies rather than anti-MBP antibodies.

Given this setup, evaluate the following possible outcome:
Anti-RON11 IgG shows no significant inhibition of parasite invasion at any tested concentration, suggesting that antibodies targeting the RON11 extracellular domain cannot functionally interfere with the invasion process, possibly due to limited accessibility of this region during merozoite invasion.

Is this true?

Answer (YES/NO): NO